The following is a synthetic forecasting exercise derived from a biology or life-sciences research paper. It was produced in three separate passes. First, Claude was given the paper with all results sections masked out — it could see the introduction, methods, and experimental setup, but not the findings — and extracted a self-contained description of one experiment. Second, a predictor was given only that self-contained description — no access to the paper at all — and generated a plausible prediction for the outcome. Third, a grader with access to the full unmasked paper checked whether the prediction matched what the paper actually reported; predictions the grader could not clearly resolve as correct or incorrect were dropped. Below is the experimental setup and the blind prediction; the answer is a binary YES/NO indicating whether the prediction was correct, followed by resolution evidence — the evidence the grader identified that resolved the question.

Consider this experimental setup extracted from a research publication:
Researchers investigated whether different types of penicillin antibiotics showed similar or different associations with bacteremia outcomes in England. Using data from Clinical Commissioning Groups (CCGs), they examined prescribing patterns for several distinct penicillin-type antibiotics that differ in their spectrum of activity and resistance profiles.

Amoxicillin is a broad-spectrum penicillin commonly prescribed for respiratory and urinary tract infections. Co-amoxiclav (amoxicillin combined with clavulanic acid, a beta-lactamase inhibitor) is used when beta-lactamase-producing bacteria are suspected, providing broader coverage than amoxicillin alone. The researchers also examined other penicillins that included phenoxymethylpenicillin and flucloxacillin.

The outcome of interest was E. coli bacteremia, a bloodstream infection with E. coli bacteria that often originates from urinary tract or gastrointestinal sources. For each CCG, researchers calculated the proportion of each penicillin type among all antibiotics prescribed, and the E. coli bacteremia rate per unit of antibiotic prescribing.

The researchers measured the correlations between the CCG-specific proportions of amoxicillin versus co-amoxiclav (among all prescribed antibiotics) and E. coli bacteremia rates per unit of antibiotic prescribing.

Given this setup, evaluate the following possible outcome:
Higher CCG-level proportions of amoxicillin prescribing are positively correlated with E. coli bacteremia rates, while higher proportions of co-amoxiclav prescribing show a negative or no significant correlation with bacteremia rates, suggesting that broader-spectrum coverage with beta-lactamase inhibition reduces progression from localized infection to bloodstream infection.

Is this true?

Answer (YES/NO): NO